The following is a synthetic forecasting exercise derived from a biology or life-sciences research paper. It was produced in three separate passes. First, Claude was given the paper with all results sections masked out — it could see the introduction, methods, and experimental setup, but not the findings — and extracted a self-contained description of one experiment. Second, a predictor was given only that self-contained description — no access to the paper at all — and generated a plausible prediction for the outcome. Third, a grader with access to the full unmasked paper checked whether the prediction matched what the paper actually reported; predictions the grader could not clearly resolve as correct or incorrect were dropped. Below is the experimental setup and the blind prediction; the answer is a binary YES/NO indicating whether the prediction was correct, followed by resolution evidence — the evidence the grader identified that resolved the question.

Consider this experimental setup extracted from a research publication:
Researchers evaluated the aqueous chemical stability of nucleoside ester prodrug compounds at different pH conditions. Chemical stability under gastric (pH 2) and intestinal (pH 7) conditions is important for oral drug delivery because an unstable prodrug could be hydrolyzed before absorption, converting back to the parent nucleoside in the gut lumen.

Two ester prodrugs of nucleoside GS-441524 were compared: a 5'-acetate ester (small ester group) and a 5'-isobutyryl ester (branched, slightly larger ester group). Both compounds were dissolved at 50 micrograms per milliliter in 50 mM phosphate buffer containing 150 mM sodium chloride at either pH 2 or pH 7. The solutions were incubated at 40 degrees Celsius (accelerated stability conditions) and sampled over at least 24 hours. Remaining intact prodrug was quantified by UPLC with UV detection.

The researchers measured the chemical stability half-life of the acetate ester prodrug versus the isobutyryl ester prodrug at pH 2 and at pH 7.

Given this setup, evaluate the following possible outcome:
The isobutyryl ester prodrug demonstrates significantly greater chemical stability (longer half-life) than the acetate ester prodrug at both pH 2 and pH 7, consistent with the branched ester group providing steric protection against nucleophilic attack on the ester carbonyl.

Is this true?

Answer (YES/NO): YES